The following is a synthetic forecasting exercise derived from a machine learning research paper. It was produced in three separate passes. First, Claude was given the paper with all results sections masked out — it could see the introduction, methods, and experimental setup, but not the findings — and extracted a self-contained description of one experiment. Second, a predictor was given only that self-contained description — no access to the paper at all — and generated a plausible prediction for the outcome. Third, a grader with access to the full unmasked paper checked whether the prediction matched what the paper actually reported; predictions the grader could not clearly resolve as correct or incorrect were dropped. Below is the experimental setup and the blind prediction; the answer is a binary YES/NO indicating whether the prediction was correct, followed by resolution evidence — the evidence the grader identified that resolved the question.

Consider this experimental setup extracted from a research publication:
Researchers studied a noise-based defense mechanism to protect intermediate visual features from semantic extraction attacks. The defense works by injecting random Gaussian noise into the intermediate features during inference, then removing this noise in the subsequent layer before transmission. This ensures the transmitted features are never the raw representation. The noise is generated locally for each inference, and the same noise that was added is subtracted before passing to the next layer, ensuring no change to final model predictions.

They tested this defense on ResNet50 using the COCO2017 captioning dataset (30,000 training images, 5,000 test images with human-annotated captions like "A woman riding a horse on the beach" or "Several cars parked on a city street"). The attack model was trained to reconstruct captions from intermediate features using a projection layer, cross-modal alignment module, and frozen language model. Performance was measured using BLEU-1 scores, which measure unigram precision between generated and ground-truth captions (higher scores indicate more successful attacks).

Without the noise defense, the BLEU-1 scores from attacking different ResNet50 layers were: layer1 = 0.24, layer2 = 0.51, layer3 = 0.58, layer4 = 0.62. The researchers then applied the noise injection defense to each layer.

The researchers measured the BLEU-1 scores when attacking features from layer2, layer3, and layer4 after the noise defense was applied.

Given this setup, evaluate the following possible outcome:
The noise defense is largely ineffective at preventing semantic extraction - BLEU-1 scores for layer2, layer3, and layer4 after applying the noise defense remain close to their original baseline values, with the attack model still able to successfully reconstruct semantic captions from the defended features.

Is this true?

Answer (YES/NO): NO